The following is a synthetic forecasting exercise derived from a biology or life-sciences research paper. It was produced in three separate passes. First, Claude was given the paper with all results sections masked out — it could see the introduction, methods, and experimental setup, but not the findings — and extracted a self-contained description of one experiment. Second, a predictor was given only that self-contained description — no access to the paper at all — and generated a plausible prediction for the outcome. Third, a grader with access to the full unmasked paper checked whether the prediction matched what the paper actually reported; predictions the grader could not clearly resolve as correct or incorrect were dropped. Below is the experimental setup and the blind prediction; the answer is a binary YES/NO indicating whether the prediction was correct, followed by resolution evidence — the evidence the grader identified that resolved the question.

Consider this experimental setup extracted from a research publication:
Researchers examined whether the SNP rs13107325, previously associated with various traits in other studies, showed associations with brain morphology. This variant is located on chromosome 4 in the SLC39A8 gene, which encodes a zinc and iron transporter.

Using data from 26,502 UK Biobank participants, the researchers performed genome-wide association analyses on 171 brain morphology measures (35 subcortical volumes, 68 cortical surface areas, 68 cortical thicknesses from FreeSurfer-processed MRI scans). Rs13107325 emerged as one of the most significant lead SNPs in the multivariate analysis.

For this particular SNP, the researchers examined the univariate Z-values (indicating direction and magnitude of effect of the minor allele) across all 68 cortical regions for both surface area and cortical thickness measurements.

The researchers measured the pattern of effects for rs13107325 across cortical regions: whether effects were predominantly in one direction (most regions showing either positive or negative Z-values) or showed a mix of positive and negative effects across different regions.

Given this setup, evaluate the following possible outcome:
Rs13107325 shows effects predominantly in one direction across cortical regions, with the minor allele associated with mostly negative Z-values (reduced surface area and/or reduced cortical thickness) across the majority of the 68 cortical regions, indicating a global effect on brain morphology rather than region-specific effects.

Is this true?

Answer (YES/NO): NO